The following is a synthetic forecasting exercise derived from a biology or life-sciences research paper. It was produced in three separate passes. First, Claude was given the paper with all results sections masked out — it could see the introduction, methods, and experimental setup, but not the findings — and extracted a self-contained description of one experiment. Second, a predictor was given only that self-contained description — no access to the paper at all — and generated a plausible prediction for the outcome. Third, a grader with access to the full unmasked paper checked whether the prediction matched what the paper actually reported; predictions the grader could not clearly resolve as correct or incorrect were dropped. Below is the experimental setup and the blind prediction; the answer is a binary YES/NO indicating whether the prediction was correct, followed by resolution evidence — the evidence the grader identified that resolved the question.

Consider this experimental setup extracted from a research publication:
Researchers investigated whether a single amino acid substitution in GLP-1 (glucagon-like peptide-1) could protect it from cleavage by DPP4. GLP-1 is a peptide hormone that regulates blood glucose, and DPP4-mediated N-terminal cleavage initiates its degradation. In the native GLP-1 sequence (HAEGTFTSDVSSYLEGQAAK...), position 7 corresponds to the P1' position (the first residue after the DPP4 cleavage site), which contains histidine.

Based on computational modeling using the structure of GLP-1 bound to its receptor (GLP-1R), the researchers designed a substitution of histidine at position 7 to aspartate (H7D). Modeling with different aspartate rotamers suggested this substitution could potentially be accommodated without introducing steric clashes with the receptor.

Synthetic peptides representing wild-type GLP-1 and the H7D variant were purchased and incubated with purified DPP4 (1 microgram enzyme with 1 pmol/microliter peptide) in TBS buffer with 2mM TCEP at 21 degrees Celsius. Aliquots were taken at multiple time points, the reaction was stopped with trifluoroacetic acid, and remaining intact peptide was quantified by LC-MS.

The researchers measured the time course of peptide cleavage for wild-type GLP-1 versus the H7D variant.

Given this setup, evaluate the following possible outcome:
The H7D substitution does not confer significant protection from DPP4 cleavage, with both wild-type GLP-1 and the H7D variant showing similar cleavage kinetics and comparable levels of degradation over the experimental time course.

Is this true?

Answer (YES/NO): NO